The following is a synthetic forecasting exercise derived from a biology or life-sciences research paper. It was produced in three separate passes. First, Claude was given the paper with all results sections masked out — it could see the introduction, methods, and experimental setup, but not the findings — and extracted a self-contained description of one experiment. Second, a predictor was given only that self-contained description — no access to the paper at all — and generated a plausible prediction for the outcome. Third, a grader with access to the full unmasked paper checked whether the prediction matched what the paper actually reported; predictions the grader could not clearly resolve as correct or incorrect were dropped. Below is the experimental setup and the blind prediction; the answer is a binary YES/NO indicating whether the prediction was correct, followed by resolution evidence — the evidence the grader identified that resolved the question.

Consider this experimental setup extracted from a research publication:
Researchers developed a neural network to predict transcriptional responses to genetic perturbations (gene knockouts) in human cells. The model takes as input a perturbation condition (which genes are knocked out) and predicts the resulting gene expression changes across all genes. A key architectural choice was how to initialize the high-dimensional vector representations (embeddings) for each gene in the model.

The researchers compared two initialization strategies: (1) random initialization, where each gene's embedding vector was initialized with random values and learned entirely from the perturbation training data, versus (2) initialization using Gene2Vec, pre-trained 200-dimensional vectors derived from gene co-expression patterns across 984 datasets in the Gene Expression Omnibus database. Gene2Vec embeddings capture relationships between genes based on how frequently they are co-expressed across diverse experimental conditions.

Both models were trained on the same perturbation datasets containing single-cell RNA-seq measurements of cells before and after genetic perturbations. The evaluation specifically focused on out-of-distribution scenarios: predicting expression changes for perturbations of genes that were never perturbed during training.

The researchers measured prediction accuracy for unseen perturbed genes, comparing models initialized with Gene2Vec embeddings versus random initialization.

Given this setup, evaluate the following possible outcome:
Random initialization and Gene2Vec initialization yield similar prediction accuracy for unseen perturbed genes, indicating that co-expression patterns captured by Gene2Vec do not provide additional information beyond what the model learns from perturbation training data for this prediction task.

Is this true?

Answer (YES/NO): NO